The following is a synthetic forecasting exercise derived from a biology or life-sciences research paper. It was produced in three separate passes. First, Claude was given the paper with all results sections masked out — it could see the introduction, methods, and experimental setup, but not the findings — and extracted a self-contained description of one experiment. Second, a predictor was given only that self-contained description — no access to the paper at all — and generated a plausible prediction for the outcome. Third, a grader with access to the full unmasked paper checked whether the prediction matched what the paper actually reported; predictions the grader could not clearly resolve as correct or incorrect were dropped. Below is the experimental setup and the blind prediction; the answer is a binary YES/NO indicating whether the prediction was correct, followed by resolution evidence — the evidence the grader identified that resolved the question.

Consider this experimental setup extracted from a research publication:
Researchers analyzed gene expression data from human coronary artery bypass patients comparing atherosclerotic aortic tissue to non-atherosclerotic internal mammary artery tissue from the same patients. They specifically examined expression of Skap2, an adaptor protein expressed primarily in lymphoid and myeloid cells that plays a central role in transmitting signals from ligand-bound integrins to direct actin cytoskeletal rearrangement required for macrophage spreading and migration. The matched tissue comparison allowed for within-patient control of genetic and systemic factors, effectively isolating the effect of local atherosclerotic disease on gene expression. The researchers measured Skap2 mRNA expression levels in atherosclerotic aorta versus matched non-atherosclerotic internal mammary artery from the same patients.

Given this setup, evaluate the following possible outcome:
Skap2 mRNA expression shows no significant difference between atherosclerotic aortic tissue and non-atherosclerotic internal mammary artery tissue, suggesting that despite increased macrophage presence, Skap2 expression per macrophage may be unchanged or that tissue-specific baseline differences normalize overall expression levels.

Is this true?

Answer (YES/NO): NO